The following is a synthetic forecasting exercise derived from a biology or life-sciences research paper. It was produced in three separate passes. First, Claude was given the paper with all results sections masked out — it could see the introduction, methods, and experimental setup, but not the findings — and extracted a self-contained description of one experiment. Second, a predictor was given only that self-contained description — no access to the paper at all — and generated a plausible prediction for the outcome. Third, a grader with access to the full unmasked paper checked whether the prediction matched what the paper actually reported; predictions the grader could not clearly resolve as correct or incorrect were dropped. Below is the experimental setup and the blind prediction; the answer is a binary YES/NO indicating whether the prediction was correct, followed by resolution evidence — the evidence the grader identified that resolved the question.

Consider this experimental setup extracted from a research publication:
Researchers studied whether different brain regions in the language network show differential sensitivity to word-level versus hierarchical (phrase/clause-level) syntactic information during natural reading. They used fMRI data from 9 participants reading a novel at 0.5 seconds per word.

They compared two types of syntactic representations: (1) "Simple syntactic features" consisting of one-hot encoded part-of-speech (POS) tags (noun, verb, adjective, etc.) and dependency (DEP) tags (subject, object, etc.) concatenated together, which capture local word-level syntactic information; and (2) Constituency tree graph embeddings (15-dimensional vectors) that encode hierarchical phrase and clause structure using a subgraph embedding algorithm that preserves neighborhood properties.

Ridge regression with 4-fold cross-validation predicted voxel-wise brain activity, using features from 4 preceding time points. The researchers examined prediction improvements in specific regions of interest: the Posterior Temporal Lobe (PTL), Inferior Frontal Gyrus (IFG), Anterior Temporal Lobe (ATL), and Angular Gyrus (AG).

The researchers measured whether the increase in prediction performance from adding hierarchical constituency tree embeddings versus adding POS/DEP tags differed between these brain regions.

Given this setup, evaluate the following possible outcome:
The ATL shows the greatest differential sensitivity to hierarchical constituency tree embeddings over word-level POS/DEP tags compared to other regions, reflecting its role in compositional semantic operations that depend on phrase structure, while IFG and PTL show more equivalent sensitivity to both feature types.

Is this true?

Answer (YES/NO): NO